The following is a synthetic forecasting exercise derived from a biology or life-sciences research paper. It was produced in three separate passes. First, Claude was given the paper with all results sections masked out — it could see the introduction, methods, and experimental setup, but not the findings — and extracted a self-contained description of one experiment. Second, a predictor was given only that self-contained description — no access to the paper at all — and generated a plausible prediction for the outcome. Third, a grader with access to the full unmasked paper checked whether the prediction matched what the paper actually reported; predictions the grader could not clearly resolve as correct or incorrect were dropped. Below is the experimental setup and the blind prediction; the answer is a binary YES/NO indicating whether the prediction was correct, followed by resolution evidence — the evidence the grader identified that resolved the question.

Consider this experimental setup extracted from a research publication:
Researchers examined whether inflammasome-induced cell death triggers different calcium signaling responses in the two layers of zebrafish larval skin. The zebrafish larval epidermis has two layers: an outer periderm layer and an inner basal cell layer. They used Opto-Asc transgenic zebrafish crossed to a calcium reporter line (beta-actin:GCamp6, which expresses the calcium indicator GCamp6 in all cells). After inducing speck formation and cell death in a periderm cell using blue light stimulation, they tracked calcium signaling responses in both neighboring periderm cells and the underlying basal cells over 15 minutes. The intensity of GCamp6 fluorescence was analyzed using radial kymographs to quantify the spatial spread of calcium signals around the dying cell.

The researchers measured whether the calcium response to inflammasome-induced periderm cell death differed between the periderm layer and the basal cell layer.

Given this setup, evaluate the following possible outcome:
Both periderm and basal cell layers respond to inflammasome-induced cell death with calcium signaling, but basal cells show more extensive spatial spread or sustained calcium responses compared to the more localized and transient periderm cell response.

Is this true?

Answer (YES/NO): NO